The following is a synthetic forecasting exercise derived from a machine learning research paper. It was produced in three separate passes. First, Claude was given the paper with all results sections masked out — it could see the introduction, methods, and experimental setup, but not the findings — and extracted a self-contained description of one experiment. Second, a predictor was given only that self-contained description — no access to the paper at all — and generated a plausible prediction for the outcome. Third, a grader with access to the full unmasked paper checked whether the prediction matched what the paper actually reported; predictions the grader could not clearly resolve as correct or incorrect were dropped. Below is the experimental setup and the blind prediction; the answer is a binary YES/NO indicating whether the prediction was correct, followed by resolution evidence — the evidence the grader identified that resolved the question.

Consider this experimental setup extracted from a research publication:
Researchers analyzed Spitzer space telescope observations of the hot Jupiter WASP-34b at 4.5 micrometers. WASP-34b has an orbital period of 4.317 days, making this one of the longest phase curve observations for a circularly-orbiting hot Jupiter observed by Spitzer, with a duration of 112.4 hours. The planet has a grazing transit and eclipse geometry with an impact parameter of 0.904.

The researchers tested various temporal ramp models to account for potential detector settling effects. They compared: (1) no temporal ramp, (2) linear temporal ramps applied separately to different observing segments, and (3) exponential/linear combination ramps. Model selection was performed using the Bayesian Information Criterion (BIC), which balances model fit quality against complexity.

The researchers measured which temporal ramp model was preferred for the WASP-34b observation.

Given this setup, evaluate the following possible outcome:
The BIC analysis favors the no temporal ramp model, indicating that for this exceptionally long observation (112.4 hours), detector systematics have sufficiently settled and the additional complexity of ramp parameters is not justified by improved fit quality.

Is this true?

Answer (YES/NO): YES